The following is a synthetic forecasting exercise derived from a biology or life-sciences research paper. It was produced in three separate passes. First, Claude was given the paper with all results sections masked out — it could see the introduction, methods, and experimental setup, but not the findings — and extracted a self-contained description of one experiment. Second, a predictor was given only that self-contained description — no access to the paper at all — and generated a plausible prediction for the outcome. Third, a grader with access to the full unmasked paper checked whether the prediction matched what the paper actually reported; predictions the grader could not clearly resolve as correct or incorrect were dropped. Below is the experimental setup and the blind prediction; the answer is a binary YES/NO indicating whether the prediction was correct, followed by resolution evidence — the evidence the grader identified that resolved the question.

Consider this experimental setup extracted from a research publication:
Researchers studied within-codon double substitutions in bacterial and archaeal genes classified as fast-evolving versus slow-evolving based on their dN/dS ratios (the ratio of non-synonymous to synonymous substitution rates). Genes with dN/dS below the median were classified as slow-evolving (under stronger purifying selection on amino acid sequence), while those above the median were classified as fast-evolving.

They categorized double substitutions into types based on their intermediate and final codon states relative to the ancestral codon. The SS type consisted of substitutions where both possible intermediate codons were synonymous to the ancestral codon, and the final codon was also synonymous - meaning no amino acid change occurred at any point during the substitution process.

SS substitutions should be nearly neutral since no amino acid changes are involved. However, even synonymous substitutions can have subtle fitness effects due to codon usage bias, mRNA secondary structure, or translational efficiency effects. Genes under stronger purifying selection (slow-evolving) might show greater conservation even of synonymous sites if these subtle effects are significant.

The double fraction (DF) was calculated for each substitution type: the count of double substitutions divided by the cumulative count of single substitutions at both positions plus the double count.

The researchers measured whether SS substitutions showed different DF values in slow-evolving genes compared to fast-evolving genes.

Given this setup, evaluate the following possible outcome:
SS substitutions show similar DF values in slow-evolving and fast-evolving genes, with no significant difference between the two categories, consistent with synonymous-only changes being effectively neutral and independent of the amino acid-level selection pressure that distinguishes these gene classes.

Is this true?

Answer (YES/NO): YES